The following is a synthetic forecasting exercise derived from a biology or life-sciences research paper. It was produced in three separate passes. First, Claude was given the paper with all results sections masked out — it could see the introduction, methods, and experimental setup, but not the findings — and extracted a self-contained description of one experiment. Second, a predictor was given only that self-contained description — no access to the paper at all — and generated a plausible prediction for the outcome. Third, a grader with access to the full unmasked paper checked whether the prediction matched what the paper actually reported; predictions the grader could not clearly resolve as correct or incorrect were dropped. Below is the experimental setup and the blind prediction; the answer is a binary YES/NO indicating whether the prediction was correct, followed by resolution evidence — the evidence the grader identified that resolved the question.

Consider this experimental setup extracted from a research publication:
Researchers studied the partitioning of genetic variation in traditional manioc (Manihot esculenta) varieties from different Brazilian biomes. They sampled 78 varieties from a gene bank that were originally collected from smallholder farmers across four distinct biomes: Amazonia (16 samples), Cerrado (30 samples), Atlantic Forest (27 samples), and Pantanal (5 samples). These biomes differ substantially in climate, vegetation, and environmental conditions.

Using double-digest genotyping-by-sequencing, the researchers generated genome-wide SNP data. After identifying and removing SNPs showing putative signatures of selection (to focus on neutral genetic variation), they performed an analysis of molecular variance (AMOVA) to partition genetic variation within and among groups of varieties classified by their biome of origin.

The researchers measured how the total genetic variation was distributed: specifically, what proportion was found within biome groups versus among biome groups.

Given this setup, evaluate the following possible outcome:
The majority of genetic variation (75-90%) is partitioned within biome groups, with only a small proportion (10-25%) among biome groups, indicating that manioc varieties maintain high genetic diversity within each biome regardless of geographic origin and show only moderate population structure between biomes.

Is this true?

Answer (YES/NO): NO